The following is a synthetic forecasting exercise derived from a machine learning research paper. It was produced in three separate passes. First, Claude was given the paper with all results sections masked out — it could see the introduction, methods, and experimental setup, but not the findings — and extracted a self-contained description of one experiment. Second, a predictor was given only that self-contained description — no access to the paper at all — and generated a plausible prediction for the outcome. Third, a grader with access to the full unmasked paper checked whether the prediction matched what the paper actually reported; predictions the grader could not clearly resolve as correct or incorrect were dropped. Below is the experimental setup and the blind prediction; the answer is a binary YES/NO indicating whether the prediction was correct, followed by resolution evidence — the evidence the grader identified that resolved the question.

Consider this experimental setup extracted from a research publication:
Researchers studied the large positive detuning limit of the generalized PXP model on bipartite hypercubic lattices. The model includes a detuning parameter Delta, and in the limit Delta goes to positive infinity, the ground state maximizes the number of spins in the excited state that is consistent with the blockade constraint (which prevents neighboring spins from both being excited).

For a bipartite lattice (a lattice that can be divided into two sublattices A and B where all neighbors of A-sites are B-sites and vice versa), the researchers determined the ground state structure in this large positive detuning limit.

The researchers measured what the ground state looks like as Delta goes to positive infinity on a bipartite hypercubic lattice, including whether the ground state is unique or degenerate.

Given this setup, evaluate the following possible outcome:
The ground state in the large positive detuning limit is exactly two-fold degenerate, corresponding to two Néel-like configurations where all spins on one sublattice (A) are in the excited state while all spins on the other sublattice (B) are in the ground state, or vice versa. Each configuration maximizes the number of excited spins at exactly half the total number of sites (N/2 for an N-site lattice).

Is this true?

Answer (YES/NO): YES